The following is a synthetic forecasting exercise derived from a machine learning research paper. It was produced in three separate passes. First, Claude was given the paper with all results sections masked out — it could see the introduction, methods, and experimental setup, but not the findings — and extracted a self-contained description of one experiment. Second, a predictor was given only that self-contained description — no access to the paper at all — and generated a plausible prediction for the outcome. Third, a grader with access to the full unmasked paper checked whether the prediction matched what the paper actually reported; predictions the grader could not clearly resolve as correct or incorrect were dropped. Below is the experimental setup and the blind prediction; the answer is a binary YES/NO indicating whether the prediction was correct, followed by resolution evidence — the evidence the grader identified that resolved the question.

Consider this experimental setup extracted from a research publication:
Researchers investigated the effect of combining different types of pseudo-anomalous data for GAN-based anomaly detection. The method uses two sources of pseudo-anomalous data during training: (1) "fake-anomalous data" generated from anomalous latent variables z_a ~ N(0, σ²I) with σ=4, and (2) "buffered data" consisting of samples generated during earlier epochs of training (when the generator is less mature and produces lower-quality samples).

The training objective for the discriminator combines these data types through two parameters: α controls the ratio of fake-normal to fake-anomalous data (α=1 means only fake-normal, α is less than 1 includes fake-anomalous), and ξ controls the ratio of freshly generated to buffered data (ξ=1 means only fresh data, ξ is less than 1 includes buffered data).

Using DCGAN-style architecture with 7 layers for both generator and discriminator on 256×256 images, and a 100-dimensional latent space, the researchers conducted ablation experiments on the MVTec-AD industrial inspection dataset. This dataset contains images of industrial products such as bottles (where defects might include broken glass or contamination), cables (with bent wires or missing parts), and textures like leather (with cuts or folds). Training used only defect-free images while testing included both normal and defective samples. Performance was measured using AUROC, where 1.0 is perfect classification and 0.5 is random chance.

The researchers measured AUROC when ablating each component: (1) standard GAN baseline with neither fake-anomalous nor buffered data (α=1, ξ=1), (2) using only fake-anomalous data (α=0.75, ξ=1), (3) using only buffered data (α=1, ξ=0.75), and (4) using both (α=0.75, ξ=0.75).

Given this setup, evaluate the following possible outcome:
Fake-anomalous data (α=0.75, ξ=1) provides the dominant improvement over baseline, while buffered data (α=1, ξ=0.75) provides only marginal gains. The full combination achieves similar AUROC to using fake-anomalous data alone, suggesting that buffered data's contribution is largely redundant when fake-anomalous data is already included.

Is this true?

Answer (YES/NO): NO